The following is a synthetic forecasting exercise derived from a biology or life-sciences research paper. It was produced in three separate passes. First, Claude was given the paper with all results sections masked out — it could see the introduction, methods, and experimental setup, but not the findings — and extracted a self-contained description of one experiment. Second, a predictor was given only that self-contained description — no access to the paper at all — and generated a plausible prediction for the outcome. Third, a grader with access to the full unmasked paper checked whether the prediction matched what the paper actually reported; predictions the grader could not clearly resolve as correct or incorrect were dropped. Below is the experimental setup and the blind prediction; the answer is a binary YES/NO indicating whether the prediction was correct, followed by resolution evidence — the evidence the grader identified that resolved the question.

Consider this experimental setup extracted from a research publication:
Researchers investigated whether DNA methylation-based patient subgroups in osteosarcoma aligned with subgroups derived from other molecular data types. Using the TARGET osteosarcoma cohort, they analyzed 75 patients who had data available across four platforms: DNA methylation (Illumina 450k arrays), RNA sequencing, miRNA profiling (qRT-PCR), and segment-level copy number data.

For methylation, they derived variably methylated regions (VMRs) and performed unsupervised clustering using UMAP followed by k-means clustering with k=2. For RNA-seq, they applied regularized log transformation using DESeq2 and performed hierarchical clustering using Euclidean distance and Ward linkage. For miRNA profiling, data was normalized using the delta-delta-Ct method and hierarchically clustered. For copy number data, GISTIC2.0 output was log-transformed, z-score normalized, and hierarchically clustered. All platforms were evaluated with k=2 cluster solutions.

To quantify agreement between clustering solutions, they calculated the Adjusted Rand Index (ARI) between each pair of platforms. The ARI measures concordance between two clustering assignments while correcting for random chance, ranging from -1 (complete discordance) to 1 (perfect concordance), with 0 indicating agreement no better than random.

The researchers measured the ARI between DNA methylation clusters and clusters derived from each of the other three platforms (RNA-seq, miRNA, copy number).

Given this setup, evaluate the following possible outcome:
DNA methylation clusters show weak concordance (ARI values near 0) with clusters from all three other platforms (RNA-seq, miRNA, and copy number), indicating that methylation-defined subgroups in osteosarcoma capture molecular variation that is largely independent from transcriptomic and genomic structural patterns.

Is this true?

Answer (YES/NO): YES